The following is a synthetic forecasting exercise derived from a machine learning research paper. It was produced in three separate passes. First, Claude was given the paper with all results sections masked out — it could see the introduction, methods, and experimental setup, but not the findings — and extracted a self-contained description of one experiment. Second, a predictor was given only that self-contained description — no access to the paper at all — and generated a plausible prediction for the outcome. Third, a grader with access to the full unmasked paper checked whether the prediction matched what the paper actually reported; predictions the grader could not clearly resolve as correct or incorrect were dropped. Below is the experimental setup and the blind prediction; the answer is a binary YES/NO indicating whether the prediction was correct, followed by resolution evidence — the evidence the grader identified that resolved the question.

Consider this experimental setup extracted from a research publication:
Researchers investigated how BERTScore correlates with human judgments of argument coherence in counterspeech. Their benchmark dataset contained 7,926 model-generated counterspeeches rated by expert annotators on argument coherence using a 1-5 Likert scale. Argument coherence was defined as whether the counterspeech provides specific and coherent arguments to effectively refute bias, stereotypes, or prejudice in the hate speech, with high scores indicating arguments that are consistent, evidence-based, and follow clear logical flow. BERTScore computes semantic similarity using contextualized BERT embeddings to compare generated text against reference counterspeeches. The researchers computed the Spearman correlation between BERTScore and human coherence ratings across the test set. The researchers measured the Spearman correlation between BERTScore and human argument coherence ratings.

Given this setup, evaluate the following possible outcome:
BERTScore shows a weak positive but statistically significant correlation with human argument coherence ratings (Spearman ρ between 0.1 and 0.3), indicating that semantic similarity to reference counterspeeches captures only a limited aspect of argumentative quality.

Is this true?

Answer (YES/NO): NO